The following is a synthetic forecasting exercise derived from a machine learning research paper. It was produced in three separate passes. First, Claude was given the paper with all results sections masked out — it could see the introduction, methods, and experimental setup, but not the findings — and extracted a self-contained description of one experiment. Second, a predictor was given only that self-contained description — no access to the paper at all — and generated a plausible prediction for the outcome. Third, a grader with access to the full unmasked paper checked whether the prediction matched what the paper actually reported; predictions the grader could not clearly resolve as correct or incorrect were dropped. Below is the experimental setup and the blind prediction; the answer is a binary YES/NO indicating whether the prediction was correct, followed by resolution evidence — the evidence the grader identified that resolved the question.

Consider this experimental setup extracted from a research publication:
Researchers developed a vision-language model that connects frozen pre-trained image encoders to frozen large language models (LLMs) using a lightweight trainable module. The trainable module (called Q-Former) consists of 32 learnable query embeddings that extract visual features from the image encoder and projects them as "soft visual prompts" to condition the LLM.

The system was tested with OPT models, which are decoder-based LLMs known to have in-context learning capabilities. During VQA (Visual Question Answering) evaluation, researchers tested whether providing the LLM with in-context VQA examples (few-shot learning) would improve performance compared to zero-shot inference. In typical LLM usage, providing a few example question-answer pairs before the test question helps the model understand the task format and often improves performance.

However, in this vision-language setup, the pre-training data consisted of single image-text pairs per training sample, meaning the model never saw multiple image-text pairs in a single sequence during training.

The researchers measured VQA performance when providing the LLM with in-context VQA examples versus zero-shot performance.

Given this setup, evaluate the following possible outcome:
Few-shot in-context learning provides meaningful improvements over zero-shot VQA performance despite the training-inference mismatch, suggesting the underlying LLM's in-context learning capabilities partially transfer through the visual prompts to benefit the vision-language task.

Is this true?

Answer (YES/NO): NO